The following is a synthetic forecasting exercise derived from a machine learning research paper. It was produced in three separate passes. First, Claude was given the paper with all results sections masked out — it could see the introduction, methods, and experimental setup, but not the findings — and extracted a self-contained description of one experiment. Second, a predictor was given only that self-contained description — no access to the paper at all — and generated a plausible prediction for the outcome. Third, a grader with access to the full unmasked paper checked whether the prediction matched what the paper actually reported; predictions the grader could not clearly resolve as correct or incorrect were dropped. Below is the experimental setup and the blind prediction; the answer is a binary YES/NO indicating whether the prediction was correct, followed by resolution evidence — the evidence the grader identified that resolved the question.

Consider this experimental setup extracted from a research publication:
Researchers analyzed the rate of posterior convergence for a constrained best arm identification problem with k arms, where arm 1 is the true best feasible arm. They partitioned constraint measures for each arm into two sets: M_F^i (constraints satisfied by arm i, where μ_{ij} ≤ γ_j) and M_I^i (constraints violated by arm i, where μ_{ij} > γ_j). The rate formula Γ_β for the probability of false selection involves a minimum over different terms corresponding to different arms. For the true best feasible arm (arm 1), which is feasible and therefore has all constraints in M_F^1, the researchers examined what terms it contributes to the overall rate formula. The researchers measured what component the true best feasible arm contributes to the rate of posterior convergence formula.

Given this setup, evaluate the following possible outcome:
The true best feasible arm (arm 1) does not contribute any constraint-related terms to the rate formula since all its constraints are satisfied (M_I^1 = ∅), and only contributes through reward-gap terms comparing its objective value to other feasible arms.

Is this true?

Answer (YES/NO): NO